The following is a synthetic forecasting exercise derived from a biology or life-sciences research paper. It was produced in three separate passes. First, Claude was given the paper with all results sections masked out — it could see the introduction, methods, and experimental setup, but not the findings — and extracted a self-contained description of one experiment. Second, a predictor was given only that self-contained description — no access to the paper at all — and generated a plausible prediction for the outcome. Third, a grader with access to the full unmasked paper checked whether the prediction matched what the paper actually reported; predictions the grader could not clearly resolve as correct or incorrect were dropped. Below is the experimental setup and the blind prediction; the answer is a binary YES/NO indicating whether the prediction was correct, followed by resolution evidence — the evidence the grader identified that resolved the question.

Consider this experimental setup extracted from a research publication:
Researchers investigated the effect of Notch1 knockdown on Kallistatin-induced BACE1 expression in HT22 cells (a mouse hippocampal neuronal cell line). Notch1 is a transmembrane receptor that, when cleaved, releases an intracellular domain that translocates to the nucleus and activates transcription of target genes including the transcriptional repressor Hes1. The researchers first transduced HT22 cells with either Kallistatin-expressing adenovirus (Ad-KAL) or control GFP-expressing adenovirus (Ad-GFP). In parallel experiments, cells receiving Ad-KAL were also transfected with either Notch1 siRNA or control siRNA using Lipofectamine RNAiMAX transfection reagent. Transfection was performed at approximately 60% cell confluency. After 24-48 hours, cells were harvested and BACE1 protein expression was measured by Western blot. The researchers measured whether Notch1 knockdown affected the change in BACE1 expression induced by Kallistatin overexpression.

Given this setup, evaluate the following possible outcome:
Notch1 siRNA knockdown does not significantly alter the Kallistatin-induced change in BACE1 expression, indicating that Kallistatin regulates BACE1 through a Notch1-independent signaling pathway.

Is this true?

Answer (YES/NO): NO